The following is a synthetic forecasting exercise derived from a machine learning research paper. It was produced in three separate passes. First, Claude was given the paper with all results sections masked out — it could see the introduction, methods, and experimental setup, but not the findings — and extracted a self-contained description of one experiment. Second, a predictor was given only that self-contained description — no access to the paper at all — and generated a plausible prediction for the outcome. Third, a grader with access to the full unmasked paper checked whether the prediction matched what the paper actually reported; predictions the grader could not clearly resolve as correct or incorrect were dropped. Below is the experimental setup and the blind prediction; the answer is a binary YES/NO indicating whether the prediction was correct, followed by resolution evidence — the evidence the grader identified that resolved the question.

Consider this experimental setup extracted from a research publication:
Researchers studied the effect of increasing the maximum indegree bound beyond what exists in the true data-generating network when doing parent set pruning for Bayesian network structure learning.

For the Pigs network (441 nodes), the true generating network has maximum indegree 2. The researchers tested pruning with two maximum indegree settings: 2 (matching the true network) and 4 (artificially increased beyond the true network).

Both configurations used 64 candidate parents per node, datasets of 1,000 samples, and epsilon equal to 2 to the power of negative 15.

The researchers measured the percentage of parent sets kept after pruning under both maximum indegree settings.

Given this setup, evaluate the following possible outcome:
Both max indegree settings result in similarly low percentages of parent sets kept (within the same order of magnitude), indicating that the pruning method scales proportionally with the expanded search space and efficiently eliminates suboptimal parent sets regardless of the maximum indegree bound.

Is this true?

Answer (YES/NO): NO